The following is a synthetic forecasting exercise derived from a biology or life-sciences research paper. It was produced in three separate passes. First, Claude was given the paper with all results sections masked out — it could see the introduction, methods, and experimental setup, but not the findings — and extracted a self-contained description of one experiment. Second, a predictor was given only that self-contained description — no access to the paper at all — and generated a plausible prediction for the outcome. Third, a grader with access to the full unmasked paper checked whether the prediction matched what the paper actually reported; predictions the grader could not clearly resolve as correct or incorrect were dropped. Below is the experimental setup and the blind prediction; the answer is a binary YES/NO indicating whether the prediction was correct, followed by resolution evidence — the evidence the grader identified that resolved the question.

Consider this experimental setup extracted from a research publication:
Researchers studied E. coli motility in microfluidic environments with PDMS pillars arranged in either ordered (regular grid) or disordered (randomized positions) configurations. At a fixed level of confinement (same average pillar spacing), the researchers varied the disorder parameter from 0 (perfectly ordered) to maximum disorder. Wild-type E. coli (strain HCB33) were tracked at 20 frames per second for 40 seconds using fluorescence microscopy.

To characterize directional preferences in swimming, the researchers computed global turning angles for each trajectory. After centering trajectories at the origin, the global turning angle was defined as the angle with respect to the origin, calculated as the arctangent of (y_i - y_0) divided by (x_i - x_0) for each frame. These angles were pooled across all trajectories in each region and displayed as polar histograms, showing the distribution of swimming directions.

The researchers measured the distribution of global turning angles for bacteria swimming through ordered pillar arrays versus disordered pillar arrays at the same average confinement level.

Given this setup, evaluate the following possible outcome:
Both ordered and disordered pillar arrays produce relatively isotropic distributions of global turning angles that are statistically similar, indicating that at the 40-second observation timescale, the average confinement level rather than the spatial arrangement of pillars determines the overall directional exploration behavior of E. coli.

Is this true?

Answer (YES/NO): NO